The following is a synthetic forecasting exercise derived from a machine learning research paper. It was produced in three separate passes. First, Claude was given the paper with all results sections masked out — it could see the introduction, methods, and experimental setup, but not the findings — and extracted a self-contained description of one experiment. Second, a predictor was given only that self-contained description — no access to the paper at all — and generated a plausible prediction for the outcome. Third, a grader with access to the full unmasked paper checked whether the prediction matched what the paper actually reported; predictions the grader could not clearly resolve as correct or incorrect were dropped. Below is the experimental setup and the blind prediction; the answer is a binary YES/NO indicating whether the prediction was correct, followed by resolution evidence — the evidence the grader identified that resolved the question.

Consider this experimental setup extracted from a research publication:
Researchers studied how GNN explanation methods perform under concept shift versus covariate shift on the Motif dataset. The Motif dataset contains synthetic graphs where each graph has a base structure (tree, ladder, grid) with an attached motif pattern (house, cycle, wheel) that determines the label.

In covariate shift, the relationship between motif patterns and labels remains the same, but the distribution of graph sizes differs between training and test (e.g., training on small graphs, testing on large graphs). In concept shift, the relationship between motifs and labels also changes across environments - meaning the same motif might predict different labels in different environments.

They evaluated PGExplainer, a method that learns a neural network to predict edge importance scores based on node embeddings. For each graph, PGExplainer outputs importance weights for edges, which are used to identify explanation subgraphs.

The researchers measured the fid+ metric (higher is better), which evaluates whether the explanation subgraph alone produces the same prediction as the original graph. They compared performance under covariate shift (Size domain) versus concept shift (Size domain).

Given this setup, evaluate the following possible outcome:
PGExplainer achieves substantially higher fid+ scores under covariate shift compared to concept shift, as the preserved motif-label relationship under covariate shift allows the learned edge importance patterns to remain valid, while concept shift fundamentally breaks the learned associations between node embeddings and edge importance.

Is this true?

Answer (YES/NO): NO